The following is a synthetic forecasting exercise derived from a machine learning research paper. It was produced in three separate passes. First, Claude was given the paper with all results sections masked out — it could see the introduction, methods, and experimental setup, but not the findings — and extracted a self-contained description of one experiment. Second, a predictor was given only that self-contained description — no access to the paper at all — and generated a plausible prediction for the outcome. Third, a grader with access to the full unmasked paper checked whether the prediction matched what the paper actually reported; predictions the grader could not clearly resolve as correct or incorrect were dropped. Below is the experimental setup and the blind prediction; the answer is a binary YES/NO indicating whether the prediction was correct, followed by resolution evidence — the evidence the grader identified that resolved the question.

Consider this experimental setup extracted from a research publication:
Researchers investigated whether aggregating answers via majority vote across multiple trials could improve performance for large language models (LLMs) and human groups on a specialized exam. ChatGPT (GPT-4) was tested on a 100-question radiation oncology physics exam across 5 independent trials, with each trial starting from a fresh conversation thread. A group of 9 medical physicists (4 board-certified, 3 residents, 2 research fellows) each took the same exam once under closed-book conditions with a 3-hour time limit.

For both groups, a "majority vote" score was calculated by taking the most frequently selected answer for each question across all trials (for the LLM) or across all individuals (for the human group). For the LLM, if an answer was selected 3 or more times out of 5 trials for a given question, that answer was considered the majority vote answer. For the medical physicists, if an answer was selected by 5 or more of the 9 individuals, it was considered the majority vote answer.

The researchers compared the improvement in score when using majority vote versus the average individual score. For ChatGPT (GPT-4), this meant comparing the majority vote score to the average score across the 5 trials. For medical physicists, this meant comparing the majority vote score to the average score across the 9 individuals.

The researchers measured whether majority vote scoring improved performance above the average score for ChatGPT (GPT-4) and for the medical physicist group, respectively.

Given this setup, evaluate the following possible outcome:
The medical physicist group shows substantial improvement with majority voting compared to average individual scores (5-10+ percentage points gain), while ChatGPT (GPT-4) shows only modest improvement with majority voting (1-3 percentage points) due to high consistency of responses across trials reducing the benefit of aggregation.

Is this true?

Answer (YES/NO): YES